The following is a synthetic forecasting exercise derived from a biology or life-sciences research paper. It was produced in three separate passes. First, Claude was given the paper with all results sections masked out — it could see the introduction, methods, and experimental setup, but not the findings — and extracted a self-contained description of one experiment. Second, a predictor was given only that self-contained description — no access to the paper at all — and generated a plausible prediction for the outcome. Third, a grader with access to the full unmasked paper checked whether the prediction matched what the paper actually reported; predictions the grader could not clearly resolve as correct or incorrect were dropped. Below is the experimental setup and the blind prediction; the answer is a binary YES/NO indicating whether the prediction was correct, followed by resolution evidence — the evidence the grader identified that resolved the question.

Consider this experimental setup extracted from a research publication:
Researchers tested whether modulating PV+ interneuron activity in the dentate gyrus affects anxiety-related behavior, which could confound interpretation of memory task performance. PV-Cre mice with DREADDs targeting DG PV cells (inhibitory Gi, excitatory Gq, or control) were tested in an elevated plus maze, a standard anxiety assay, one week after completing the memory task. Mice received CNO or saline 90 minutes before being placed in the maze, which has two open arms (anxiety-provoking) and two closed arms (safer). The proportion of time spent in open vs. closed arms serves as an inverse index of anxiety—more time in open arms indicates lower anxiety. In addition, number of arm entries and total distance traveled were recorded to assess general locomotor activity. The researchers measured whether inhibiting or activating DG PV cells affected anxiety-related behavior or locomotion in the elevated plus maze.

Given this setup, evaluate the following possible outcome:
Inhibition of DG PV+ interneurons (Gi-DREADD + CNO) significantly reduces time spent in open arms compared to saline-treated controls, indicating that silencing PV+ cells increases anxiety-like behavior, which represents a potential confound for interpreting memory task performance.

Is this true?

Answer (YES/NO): NO